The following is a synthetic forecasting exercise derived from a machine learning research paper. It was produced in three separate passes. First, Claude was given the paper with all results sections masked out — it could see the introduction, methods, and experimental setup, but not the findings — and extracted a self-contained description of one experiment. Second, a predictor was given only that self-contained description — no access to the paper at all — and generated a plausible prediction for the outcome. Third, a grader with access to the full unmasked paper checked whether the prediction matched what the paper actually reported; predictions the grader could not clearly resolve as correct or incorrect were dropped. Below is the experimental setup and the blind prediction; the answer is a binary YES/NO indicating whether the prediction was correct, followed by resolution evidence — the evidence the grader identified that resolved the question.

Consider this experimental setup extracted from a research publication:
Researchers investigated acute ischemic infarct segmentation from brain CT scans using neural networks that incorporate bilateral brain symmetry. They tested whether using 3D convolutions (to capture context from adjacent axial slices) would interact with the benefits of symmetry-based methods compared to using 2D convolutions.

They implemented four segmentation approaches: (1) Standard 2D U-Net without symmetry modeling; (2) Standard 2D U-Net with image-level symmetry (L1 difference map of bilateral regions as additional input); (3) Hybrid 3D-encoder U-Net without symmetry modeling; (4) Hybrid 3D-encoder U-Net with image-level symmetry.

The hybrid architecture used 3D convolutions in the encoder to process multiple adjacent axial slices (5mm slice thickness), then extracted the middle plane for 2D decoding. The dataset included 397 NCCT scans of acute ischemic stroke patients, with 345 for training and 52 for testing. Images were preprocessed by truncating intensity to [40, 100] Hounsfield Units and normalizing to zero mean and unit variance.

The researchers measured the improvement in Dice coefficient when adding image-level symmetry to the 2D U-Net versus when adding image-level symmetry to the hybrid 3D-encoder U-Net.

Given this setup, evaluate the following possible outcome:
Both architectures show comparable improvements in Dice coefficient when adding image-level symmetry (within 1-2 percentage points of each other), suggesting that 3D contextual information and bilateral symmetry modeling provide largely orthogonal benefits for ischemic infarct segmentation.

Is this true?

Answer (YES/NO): YES